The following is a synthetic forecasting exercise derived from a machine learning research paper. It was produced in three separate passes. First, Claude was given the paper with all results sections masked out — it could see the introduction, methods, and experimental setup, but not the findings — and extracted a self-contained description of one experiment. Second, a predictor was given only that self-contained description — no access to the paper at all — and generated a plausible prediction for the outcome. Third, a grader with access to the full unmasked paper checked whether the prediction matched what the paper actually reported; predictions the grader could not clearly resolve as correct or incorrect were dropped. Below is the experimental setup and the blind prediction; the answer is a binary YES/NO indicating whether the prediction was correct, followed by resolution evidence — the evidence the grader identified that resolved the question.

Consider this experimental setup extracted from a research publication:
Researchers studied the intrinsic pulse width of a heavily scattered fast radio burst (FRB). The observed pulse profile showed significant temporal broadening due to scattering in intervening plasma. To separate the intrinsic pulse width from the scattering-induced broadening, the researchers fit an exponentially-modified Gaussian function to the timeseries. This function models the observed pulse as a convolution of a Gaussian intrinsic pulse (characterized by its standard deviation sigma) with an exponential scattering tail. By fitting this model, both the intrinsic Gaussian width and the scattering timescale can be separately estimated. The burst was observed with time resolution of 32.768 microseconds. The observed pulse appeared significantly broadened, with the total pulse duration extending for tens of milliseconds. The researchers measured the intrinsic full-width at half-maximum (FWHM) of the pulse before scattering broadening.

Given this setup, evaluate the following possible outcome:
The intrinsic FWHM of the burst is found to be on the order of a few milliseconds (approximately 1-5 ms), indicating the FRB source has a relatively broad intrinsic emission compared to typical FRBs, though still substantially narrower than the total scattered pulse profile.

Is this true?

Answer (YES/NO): NO